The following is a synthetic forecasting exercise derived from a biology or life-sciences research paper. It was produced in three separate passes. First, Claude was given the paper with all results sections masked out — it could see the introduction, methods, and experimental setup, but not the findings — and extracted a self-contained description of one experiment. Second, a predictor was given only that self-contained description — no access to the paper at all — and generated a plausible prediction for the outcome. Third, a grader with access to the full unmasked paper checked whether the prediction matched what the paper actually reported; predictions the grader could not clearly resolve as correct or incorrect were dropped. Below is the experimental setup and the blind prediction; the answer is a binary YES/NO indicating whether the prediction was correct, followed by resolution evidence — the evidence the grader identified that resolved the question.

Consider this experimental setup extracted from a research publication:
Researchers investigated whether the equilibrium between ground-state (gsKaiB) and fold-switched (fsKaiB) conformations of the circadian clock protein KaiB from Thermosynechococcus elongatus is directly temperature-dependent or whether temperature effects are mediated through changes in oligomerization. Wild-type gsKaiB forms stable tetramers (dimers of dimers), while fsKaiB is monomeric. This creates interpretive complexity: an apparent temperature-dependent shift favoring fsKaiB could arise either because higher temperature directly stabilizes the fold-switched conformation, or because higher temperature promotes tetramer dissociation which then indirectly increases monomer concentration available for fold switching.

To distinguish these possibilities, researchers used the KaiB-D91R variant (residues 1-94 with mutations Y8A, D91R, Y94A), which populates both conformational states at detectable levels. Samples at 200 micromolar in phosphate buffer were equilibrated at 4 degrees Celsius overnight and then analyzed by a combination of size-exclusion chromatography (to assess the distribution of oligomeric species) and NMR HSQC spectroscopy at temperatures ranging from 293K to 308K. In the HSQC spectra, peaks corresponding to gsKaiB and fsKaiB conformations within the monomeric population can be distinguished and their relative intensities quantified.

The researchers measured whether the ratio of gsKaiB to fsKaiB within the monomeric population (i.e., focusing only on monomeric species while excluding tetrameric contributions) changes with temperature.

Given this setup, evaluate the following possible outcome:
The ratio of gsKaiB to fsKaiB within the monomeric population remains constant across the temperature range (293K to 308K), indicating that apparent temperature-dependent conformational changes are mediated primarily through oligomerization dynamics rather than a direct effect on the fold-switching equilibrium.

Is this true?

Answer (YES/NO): NO